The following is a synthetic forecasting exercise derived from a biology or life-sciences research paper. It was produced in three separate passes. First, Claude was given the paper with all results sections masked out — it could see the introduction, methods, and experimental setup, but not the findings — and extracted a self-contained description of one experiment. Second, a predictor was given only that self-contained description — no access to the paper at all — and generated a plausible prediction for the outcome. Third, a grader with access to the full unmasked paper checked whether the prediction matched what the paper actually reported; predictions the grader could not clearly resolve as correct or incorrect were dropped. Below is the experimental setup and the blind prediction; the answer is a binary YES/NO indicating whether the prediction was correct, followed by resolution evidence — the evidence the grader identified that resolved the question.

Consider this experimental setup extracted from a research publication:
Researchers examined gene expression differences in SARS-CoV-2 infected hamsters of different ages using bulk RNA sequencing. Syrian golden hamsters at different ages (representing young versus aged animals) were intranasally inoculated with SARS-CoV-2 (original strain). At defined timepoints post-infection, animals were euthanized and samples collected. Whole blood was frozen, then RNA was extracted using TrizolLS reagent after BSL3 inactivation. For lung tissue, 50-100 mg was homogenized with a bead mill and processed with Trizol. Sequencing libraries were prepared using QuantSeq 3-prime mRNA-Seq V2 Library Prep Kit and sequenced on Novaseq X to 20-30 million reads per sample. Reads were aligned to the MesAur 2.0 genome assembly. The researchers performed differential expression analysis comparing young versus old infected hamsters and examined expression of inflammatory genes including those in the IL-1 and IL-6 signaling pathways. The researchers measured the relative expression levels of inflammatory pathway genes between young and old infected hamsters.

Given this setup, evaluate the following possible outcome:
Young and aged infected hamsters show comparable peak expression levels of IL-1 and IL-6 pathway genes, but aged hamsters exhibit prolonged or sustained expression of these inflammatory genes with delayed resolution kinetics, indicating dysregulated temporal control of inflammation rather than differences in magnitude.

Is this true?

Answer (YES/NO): NO